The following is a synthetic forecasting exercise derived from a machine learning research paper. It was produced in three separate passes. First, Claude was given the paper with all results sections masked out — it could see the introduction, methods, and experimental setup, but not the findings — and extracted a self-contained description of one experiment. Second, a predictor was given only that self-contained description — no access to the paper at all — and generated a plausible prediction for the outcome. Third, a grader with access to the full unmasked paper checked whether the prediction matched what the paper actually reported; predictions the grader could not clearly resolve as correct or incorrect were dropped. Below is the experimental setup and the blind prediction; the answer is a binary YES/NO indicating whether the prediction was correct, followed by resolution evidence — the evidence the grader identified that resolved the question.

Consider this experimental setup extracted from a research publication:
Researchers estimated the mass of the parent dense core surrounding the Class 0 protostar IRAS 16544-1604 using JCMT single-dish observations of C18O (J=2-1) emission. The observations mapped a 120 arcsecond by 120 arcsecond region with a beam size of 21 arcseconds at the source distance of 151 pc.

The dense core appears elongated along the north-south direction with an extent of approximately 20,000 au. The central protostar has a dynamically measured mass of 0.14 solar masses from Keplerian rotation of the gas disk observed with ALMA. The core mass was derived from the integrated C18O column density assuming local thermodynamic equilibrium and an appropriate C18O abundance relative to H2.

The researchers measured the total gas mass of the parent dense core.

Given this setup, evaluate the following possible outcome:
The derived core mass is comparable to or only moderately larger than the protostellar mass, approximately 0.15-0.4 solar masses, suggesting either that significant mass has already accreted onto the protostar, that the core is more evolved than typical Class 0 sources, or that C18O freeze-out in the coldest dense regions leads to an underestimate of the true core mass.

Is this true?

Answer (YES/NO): NO